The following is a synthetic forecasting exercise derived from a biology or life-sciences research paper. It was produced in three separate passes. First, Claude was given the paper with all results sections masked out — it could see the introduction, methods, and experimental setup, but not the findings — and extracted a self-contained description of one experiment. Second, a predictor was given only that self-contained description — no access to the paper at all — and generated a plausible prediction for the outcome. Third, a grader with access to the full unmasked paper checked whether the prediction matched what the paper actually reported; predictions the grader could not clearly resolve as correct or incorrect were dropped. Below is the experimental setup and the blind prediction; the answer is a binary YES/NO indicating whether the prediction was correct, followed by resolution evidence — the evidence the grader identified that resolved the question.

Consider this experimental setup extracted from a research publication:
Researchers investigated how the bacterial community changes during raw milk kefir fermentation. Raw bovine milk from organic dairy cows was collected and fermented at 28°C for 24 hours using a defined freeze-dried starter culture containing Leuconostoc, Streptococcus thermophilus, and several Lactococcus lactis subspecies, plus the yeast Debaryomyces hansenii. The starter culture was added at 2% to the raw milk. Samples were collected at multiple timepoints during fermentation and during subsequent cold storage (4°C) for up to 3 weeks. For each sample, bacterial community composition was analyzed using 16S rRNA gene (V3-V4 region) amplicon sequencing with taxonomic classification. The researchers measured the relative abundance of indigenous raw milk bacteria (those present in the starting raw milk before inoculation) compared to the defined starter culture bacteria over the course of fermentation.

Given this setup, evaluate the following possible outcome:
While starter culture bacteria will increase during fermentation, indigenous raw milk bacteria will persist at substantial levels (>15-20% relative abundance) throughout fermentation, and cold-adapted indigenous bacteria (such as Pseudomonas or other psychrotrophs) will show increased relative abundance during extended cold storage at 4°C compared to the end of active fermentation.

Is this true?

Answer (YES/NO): NO